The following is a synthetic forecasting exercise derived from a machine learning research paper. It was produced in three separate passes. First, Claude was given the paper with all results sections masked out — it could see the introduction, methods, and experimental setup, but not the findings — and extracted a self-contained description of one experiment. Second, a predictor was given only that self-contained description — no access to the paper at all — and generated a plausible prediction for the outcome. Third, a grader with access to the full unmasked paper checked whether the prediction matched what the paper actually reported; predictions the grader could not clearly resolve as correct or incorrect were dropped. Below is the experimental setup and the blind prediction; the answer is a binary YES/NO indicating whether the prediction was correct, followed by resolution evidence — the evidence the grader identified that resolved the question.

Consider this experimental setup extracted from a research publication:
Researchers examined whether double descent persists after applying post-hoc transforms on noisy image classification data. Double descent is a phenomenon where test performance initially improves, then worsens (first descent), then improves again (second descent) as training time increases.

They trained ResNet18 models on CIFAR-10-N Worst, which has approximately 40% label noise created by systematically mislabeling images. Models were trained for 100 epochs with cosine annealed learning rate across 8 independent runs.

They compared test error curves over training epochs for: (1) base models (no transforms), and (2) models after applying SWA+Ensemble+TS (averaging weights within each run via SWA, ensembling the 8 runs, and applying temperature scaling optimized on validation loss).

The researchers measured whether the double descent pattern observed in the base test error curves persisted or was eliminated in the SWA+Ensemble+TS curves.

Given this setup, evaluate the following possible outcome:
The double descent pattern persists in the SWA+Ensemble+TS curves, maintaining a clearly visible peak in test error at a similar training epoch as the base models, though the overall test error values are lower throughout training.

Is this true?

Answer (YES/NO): NO